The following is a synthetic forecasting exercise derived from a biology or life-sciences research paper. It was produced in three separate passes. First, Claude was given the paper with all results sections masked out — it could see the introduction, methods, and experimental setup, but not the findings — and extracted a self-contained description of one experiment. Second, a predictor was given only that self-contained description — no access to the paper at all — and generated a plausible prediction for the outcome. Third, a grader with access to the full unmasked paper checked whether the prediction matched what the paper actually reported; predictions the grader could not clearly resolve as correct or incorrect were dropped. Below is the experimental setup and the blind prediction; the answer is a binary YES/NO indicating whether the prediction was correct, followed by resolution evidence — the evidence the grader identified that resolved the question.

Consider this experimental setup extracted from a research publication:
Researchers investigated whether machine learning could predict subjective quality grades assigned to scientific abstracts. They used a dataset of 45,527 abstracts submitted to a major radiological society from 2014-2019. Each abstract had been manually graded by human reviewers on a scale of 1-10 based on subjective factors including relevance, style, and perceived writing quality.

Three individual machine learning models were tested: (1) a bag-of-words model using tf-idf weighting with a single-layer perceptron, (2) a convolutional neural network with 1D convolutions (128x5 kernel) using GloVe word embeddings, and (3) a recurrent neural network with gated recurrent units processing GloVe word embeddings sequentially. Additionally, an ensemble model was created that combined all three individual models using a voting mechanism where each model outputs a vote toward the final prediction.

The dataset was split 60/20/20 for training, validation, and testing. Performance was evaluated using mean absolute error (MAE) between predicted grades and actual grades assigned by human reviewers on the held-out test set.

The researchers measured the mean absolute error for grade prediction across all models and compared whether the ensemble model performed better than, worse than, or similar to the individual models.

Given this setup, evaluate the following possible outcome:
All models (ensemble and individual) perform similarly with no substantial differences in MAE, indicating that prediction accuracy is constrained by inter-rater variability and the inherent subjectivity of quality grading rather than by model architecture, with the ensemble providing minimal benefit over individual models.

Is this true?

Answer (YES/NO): NO